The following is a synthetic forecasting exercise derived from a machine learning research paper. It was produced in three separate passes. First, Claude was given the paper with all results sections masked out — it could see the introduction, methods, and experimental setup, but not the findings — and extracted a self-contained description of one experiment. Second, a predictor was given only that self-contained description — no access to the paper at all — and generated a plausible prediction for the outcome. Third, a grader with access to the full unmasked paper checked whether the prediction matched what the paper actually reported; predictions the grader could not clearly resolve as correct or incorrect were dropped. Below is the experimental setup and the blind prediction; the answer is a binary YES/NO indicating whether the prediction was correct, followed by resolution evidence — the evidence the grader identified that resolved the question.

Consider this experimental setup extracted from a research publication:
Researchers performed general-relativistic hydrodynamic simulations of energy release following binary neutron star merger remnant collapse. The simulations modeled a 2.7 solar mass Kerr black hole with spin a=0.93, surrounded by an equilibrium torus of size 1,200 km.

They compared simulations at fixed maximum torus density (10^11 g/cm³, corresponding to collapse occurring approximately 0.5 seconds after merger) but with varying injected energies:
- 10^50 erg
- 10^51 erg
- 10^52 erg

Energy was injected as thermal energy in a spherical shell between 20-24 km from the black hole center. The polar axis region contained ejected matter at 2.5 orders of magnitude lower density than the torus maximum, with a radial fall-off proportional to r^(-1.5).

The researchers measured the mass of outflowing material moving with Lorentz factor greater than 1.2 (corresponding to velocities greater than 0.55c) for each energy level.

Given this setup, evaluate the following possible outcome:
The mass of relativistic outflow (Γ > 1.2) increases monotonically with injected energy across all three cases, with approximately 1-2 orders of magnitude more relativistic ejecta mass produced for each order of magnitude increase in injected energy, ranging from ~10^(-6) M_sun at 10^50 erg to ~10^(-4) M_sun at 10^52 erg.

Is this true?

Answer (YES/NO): NO